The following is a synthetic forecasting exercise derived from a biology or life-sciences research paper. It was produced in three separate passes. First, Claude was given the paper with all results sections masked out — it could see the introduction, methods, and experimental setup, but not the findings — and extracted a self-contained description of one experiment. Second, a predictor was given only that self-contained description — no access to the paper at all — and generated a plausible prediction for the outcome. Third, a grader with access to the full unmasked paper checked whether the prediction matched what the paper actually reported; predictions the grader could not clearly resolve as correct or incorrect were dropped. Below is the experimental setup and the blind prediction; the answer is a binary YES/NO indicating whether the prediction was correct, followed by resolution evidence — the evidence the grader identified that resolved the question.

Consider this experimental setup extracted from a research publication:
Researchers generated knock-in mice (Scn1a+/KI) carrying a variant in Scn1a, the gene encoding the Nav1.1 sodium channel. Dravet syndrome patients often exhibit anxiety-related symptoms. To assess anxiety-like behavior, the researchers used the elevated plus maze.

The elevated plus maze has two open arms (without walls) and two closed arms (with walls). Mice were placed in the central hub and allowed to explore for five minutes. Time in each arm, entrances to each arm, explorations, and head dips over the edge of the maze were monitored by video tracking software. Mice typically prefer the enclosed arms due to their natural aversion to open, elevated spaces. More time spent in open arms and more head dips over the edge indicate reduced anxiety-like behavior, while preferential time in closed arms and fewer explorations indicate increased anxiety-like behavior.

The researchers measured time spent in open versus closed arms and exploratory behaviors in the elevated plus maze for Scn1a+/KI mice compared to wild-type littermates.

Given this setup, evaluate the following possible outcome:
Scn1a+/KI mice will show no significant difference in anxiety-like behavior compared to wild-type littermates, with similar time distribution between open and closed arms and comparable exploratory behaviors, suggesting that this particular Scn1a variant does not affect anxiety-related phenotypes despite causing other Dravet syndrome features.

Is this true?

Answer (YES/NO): YES